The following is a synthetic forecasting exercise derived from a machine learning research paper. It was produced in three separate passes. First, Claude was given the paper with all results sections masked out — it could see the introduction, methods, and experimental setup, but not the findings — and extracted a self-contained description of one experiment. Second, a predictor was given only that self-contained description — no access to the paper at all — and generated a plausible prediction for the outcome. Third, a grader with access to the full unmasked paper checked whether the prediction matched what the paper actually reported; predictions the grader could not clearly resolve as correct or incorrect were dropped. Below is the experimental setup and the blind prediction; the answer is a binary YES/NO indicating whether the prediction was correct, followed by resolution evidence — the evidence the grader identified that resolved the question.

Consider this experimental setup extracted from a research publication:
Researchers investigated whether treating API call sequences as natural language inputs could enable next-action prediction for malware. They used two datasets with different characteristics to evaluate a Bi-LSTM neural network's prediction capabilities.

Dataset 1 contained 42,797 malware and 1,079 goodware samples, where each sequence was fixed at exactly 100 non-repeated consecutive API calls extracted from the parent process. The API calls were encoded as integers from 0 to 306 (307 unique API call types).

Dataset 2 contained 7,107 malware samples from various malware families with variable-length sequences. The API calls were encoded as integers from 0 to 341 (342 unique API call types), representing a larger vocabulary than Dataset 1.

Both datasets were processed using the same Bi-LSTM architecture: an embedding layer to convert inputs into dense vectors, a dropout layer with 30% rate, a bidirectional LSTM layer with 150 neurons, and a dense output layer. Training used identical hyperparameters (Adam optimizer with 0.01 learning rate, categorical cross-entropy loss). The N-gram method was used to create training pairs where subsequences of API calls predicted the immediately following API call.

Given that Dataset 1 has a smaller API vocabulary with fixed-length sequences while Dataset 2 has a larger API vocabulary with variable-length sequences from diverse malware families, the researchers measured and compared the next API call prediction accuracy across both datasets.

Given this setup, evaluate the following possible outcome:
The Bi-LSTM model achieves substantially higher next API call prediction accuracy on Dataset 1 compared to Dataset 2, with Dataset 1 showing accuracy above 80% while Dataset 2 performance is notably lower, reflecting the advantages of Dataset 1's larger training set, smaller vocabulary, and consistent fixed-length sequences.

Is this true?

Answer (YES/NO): NO